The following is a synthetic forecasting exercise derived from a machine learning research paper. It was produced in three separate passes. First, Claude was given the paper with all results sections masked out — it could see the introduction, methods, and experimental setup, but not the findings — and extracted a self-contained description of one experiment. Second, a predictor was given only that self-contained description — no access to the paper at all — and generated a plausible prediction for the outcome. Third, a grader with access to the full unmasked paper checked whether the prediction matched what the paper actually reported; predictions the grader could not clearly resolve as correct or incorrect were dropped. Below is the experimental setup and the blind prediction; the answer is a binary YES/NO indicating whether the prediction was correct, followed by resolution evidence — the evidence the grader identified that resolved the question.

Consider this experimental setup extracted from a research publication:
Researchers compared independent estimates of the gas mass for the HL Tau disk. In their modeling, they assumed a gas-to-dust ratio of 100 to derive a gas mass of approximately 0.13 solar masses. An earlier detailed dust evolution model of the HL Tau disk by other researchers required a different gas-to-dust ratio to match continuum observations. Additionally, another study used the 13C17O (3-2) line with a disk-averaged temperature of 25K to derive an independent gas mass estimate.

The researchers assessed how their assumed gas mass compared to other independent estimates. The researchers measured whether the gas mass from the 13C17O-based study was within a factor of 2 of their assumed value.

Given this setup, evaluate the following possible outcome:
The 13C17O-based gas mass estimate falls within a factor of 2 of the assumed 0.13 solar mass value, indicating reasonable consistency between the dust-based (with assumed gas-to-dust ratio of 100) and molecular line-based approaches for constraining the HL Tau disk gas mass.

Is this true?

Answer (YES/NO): YES